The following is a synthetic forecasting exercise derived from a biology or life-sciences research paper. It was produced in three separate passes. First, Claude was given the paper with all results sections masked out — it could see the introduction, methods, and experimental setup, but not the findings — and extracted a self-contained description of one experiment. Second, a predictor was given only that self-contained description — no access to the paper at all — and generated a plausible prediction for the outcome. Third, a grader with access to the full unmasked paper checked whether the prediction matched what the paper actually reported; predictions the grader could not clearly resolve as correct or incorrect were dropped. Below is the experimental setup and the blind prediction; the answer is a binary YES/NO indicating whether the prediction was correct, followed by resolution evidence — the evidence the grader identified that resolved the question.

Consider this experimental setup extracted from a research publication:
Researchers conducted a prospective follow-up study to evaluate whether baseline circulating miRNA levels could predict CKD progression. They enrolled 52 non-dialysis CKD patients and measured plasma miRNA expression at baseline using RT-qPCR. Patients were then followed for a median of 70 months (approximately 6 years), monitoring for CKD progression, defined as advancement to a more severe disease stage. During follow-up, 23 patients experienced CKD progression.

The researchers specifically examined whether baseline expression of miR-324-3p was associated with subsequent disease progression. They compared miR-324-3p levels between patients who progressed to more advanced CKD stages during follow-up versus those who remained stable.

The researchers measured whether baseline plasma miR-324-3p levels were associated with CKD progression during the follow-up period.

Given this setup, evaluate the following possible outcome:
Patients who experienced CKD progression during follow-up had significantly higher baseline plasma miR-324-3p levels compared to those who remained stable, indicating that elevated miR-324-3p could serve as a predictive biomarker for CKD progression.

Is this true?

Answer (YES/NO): NO